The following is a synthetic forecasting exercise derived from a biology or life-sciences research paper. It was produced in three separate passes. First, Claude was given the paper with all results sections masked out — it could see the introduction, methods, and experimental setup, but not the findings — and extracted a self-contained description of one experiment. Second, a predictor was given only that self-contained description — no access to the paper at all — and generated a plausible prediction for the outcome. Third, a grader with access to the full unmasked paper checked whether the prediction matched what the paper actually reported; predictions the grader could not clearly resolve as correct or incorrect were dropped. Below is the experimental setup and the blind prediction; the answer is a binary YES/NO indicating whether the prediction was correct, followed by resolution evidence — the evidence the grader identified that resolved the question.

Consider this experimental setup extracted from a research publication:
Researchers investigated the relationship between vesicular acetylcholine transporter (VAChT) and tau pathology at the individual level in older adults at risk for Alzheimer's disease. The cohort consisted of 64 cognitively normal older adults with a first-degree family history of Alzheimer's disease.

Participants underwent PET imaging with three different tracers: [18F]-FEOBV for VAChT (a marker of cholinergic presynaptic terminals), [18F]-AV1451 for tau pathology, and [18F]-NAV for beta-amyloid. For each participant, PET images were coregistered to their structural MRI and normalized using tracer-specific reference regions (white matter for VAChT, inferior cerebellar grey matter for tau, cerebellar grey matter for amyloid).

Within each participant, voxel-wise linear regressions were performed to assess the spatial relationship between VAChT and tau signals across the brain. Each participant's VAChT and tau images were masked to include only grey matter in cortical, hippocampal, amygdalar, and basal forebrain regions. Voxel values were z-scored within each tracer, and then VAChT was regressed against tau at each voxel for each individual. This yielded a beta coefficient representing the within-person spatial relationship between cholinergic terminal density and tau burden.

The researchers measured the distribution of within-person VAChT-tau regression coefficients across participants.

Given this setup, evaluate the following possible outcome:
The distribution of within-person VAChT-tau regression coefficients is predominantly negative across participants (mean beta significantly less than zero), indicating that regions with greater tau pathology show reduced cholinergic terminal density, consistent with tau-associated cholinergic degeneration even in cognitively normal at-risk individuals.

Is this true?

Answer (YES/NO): NO